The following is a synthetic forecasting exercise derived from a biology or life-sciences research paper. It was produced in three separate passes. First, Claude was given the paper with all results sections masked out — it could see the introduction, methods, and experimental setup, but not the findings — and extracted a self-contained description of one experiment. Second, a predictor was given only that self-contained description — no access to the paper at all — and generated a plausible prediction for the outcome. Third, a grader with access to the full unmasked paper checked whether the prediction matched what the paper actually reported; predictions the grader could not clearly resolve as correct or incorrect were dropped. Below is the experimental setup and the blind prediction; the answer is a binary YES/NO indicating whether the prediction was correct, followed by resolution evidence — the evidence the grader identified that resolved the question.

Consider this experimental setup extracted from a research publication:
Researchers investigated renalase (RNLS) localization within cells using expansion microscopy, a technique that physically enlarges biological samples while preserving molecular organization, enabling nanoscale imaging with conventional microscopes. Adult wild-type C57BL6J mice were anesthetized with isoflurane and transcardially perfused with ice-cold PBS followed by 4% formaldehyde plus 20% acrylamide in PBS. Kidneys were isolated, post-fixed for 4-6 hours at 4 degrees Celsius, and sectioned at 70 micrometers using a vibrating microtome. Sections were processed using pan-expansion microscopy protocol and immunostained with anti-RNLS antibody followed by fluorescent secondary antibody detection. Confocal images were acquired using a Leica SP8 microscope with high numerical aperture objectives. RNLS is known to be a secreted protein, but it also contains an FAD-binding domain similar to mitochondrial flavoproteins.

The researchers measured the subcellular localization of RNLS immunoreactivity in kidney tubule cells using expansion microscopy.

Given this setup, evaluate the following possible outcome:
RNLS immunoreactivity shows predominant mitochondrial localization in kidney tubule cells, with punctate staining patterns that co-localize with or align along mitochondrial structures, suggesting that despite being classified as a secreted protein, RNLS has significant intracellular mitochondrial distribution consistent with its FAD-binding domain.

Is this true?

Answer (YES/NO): YES